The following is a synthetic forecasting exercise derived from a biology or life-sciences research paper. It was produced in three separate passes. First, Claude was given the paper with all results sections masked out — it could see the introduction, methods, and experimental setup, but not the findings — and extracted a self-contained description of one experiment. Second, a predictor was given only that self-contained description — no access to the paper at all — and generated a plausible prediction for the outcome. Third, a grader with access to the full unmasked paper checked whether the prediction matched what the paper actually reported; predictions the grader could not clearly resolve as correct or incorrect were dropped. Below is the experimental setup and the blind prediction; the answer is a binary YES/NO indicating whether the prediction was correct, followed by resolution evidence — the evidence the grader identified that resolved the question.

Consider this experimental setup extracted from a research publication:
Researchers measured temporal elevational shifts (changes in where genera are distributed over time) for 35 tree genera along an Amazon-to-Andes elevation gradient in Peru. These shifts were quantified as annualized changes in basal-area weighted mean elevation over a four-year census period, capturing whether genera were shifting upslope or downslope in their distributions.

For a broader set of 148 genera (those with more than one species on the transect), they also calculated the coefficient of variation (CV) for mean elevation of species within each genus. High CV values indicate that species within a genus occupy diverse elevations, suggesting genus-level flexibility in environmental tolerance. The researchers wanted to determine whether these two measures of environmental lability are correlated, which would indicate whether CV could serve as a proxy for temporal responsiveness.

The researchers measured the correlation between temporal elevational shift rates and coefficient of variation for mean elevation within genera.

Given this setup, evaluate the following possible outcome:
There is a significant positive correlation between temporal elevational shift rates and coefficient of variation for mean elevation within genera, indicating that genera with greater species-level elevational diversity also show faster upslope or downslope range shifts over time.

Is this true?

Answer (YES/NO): YES